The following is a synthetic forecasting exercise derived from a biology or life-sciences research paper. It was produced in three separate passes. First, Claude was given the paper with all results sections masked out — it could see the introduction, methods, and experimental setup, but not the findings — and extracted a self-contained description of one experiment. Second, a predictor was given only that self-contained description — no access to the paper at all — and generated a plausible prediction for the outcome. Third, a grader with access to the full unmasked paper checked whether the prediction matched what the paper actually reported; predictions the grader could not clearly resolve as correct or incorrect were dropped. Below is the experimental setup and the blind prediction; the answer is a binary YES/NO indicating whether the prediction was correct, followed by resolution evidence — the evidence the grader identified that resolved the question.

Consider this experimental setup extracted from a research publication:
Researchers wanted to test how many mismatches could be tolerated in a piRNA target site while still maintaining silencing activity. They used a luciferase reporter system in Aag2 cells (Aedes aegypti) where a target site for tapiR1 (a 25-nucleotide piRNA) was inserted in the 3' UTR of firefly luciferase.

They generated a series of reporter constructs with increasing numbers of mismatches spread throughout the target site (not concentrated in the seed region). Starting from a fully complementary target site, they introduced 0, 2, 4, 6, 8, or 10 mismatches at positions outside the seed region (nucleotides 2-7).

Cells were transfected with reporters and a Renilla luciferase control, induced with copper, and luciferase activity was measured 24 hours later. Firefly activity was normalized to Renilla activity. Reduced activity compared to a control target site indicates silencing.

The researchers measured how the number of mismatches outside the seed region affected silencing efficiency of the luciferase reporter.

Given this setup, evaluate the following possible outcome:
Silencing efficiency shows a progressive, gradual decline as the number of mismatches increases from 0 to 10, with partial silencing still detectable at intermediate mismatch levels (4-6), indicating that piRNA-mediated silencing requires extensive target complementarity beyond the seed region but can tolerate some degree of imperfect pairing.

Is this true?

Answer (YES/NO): NO